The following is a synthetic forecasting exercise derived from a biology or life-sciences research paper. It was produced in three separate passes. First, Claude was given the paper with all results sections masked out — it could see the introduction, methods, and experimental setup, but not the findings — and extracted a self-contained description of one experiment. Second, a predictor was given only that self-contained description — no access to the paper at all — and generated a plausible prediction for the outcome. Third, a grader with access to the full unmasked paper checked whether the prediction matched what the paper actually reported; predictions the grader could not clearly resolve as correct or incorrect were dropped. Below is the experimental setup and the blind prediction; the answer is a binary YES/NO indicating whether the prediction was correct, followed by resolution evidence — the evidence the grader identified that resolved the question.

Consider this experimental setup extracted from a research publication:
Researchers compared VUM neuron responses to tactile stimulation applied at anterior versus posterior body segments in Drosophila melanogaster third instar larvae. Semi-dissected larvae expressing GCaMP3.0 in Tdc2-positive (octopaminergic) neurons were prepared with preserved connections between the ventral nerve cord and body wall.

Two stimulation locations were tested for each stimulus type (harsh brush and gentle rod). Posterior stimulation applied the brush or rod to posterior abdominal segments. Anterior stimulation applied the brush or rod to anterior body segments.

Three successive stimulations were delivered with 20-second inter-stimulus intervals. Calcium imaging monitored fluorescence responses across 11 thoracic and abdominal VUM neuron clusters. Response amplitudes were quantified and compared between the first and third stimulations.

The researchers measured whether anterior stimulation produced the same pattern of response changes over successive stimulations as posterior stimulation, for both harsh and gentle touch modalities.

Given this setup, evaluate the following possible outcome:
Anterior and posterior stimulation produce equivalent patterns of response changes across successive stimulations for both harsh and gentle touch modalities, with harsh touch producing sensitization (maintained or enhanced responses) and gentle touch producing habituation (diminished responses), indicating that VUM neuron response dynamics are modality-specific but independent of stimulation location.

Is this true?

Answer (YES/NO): YES